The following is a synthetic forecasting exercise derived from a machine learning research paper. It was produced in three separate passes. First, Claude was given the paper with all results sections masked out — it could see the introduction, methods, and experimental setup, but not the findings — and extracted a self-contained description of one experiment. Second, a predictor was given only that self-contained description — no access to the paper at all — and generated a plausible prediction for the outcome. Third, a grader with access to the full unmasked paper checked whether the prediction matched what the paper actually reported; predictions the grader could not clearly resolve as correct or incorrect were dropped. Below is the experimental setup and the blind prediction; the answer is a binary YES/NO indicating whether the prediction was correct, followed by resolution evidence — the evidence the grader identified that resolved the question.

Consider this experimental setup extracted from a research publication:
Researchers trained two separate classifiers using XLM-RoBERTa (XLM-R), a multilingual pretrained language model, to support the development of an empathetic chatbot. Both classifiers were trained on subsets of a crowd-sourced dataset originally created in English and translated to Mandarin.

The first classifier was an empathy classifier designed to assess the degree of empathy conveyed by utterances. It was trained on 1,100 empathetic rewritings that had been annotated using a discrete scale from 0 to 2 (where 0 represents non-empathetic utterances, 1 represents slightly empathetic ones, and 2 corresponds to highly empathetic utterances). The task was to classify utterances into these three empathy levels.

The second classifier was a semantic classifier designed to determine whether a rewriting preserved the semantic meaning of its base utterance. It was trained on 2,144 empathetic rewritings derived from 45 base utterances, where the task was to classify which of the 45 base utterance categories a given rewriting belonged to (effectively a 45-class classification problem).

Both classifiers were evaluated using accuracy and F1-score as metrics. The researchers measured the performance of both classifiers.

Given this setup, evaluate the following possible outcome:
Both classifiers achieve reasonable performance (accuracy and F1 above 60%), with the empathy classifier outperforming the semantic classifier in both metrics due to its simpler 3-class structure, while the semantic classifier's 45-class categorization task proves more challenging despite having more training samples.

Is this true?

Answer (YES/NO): NO